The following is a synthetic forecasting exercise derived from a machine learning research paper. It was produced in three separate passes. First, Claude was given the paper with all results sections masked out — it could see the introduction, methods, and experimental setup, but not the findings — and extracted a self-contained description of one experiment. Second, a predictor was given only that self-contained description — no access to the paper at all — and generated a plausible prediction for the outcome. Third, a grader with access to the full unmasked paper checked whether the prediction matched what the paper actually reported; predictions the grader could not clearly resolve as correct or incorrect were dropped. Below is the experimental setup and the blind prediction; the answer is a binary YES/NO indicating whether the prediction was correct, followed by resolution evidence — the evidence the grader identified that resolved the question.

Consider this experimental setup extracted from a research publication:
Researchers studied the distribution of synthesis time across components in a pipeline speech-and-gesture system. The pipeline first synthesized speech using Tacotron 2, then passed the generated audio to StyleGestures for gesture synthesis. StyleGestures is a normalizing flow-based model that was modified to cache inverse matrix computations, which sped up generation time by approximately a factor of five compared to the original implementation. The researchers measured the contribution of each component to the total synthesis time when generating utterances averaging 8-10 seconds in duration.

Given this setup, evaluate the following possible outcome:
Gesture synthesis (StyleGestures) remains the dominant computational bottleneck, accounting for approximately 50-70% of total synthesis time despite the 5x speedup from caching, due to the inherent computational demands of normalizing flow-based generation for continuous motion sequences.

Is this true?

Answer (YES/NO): YES